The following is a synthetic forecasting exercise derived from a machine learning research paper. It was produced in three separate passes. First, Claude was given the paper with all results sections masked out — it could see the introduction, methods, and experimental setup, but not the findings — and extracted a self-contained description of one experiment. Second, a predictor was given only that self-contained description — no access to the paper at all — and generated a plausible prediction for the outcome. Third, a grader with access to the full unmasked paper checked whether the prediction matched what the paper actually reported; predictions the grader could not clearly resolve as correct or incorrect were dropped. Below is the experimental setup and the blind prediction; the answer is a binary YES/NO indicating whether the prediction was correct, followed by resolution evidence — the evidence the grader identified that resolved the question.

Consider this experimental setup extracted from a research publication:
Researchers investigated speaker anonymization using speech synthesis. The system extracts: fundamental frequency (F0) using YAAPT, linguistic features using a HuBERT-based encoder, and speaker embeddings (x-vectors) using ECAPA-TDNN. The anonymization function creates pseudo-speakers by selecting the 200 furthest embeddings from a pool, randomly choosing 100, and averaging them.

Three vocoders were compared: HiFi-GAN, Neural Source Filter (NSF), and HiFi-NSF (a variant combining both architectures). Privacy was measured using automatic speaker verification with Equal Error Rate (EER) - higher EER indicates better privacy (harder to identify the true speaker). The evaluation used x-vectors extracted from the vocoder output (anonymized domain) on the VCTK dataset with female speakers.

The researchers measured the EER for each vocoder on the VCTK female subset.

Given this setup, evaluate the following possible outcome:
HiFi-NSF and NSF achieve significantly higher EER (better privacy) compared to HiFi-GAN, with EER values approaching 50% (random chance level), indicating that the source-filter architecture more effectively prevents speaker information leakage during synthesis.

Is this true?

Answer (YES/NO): NO